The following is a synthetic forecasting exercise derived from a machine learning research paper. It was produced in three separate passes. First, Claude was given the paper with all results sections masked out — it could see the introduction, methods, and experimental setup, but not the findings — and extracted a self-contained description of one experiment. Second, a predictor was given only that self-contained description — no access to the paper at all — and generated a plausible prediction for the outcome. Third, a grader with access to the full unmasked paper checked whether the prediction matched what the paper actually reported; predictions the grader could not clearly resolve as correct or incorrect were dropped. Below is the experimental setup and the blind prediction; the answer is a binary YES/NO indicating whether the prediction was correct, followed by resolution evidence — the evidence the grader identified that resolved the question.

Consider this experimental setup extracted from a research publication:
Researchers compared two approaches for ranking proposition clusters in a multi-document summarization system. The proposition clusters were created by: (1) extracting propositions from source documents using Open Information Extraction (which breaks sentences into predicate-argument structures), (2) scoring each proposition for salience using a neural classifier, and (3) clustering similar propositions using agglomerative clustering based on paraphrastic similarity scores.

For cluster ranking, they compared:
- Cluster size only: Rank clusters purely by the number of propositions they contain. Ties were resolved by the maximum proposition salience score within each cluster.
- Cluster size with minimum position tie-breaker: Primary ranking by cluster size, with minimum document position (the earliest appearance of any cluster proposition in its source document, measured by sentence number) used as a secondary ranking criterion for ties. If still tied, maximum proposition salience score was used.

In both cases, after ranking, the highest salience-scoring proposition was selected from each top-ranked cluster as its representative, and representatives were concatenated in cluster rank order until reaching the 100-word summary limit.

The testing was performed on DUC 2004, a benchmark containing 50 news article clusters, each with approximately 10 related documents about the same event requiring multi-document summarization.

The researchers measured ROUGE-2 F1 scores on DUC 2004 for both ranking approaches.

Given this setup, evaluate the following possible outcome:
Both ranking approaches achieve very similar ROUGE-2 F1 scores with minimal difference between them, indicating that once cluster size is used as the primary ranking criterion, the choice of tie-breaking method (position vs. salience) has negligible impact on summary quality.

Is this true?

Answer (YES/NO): NO